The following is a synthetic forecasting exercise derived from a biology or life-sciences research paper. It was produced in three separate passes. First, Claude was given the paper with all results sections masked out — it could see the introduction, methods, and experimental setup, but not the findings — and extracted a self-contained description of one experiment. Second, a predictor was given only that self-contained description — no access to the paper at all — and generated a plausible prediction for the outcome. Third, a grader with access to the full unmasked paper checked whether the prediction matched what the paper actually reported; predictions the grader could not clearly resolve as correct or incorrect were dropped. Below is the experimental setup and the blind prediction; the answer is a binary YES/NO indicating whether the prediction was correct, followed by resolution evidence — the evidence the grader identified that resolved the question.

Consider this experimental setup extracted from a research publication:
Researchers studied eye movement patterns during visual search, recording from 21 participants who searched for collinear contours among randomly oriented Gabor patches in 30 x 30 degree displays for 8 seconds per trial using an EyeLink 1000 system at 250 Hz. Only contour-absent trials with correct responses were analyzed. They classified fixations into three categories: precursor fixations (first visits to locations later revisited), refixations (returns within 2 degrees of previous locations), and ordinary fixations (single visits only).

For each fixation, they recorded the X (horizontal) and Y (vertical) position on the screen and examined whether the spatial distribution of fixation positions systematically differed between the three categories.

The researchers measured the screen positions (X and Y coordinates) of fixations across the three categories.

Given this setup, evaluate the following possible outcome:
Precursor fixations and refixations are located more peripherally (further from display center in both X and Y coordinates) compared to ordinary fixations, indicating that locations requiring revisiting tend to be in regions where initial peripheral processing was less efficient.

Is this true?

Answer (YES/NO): NO